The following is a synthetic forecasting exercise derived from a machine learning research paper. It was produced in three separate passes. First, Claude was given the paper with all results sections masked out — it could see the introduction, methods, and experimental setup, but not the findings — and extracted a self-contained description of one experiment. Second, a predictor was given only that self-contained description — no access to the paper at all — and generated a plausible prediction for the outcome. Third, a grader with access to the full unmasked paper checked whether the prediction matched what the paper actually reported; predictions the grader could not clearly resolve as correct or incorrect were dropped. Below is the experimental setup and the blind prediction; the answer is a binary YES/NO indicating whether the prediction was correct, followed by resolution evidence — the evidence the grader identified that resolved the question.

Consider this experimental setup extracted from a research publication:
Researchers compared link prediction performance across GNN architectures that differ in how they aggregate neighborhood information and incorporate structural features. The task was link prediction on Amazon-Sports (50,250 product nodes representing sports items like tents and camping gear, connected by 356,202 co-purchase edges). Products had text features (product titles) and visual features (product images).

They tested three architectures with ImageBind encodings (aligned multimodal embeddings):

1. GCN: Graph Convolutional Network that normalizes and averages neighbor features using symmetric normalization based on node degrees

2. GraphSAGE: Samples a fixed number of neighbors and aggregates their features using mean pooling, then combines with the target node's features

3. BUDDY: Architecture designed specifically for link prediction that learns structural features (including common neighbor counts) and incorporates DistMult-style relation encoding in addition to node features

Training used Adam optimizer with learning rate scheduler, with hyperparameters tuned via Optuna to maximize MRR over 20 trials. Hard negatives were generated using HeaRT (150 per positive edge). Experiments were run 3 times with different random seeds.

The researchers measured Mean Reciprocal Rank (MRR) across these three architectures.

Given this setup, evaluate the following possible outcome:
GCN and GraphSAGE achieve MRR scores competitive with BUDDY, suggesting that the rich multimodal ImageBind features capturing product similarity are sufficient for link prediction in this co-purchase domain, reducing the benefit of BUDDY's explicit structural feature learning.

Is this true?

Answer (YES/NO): YES